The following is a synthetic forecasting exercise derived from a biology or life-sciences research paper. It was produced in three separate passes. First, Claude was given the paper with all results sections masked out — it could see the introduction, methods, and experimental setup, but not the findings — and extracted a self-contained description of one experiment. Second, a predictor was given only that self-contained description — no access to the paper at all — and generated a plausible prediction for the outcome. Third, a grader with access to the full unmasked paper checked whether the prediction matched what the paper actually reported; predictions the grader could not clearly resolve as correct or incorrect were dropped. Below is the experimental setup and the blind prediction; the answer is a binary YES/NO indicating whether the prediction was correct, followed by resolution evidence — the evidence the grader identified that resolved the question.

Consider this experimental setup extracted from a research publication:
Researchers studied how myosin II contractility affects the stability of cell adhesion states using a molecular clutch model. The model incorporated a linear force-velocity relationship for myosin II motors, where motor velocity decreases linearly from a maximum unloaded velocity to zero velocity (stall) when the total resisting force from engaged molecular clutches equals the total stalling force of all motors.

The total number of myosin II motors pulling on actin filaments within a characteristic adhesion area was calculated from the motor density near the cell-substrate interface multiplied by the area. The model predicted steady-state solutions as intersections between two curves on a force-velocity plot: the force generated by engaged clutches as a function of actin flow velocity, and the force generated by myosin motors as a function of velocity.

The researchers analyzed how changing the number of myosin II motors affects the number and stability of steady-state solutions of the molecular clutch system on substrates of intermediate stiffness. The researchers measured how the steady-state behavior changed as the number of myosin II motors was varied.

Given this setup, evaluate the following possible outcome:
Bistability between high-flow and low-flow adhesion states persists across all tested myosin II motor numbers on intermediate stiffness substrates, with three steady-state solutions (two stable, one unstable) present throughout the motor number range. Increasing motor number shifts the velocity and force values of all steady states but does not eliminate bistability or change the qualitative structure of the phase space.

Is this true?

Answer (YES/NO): NO